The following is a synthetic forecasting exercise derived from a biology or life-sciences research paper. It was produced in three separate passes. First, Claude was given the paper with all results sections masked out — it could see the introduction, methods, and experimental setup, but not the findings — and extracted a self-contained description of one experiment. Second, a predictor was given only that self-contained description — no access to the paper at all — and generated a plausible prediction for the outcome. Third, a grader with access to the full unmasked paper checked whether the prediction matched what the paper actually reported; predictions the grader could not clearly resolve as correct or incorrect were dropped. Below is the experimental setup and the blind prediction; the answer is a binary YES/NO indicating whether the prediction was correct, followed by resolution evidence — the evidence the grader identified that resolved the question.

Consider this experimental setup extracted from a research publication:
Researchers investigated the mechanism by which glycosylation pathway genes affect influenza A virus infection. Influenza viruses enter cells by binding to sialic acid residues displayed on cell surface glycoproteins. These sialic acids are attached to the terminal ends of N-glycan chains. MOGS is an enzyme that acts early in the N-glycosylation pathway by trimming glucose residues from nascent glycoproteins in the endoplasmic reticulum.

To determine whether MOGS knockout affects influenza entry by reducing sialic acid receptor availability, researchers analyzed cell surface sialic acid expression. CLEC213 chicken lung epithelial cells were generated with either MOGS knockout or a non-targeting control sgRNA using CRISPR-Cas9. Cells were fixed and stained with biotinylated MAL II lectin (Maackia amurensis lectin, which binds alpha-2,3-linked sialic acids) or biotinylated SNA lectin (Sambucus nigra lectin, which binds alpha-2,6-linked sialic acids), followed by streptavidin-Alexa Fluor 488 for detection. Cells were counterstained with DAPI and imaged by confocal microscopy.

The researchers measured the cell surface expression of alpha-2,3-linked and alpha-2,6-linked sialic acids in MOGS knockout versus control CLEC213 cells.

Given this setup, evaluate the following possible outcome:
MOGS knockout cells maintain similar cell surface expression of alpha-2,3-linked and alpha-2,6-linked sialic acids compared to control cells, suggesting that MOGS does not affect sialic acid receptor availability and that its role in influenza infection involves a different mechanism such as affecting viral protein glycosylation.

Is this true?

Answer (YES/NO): NO